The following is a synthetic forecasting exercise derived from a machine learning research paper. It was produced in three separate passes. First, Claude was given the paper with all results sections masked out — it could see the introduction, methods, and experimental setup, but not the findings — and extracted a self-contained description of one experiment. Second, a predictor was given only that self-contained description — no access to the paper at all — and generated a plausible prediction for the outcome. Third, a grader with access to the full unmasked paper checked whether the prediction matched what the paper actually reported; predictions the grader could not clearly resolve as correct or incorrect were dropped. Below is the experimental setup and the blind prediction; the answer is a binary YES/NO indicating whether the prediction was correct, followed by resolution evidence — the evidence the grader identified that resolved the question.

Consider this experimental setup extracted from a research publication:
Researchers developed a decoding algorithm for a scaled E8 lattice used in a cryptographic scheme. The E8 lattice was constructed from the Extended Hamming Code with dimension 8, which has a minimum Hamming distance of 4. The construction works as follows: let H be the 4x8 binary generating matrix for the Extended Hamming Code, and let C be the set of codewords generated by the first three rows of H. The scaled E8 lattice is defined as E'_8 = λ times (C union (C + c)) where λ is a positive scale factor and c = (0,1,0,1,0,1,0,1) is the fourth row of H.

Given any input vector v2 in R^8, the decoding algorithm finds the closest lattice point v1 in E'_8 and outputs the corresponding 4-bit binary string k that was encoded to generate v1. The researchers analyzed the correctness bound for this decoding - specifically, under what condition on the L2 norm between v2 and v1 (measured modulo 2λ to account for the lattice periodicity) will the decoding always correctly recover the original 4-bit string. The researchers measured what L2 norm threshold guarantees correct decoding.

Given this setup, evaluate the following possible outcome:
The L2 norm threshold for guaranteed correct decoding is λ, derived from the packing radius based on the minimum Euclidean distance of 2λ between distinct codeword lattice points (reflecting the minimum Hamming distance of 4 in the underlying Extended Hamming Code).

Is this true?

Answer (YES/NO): YES